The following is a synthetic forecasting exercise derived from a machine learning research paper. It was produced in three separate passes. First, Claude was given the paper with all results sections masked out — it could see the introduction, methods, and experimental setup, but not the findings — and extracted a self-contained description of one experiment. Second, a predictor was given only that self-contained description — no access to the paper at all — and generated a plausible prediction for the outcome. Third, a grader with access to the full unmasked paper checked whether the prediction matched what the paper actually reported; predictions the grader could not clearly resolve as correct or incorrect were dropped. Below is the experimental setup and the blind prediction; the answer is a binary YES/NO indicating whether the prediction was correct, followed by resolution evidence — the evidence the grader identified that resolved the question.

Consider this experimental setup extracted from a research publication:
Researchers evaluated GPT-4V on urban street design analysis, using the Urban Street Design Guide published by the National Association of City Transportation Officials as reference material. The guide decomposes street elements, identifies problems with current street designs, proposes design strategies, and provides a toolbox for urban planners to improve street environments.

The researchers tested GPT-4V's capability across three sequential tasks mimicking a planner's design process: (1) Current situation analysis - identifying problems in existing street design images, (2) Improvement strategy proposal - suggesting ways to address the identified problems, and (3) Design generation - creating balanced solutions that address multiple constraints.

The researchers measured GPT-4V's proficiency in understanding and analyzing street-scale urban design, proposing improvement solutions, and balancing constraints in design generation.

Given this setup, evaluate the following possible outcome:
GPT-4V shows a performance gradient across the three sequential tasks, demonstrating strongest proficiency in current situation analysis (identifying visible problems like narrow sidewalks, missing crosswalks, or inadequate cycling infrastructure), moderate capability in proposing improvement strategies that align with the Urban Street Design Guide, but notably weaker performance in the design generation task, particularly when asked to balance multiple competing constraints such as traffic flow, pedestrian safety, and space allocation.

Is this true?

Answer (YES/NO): NO